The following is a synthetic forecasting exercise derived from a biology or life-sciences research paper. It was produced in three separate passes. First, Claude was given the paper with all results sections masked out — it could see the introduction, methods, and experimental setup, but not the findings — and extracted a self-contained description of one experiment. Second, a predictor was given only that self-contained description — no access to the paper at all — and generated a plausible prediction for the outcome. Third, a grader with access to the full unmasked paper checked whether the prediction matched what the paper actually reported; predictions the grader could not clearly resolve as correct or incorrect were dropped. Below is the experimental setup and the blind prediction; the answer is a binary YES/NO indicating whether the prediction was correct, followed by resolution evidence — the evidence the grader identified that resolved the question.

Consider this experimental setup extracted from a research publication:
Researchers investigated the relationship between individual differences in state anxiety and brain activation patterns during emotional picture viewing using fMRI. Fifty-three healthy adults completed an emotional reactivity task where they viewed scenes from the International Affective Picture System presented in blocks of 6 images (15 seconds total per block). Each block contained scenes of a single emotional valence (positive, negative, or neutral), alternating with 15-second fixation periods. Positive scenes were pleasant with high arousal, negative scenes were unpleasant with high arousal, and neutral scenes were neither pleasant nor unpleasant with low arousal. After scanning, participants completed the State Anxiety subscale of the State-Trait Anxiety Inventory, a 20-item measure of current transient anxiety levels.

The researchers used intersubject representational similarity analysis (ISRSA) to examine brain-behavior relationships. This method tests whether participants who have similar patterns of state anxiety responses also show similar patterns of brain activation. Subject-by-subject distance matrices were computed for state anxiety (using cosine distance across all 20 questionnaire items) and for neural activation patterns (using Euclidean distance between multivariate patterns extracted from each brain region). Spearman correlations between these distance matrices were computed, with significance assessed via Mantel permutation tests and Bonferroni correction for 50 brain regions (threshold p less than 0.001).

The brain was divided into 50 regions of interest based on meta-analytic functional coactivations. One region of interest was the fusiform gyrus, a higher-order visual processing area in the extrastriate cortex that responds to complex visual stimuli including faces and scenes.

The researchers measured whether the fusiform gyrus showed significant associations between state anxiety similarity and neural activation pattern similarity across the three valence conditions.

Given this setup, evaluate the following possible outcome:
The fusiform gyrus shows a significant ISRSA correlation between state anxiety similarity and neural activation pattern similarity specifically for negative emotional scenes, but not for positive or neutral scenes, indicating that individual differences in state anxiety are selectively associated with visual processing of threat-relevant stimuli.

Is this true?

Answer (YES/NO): NO